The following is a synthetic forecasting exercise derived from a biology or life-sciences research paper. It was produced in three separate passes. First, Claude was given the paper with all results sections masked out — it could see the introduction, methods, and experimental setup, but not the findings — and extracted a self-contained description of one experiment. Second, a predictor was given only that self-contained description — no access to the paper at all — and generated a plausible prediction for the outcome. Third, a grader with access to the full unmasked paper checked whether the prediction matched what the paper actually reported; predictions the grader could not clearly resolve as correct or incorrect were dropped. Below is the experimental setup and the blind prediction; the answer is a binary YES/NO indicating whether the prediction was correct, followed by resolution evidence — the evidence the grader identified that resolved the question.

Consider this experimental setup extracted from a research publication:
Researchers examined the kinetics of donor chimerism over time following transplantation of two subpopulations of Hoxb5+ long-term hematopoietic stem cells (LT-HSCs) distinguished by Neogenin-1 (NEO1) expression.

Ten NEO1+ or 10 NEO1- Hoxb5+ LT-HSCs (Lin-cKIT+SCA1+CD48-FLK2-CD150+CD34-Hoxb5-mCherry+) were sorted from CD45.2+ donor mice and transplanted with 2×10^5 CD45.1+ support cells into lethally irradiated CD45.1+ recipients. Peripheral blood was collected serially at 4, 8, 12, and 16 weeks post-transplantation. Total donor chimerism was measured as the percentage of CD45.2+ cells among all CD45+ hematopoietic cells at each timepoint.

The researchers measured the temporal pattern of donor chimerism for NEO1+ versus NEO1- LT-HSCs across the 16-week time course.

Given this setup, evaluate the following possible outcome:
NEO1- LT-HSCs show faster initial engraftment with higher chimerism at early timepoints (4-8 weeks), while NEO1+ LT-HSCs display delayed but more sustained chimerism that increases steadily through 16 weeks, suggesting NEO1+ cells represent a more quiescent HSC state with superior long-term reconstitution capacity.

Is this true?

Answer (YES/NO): NO